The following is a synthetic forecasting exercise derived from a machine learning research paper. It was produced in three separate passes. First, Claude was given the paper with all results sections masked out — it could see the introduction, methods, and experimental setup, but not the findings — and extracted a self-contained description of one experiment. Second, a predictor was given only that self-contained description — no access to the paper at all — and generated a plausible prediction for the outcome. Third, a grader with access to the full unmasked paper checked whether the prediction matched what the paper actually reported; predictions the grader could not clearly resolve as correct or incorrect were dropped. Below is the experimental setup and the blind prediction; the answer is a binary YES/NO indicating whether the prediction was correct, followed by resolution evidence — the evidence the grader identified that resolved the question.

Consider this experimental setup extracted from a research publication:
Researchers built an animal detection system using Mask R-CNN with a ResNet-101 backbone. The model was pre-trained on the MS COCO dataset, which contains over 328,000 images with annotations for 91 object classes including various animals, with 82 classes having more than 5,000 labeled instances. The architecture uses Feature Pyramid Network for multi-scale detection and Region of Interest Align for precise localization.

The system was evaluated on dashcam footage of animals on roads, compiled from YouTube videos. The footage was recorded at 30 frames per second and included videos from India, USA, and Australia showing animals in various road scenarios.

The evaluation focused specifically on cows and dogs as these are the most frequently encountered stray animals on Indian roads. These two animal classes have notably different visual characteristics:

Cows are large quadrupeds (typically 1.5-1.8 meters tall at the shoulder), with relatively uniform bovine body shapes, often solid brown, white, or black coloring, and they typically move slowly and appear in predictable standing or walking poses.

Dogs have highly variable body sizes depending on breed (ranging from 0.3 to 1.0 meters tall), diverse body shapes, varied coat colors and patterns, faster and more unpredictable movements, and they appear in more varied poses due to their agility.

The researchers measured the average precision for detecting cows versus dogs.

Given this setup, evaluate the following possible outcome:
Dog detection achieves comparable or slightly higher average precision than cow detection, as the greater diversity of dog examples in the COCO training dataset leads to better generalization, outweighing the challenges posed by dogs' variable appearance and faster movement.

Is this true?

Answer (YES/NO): YES